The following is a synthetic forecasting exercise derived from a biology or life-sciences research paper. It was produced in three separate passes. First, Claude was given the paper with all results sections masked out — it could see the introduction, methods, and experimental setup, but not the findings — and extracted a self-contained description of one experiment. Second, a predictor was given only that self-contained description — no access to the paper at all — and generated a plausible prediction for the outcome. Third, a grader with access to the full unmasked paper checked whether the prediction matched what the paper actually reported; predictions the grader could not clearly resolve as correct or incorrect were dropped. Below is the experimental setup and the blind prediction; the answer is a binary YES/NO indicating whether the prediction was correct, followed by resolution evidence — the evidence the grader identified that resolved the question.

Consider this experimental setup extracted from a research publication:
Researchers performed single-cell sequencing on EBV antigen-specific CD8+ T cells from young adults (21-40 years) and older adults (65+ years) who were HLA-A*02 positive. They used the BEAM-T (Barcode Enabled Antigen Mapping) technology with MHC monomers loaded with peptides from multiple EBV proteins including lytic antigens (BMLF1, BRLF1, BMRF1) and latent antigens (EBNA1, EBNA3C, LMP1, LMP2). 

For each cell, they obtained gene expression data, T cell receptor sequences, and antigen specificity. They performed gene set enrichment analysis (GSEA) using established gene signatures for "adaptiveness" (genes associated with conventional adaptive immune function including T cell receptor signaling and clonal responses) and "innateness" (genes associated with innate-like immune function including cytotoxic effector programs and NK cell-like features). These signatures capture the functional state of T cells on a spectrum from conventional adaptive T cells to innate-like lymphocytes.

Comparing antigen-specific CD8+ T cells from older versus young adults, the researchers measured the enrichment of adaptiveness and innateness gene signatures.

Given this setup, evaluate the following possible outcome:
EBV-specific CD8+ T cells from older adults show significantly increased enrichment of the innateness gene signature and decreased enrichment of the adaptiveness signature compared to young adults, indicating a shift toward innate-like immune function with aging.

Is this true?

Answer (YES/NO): YES